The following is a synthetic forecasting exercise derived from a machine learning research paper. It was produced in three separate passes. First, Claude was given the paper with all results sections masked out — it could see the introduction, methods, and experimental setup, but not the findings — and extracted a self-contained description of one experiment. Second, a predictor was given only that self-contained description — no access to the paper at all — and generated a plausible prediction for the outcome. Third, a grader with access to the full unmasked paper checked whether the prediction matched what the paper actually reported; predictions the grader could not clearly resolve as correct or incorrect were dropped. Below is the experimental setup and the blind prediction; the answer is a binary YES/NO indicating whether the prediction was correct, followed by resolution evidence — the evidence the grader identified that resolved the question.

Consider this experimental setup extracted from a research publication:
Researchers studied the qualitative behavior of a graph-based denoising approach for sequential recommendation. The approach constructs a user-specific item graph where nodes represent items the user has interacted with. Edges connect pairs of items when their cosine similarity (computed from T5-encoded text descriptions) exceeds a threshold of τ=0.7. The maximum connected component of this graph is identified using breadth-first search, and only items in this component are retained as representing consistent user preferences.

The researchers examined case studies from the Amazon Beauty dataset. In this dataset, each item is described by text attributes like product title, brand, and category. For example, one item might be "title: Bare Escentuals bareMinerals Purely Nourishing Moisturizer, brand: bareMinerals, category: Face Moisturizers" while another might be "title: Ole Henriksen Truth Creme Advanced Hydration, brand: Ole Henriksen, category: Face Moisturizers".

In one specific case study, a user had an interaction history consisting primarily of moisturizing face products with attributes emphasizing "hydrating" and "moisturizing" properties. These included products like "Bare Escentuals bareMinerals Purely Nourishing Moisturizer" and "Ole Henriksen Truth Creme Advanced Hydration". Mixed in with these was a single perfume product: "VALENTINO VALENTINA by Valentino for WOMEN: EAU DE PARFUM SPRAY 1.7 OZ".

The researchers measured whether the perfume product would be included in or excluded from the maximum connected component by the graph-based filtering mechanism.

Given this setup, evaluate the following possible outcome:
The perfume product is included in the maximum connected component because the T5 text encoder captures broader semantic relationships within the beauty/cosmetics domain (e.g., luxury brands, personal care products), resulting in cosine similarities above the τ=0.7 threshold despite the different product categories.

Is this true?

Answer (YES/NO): NO